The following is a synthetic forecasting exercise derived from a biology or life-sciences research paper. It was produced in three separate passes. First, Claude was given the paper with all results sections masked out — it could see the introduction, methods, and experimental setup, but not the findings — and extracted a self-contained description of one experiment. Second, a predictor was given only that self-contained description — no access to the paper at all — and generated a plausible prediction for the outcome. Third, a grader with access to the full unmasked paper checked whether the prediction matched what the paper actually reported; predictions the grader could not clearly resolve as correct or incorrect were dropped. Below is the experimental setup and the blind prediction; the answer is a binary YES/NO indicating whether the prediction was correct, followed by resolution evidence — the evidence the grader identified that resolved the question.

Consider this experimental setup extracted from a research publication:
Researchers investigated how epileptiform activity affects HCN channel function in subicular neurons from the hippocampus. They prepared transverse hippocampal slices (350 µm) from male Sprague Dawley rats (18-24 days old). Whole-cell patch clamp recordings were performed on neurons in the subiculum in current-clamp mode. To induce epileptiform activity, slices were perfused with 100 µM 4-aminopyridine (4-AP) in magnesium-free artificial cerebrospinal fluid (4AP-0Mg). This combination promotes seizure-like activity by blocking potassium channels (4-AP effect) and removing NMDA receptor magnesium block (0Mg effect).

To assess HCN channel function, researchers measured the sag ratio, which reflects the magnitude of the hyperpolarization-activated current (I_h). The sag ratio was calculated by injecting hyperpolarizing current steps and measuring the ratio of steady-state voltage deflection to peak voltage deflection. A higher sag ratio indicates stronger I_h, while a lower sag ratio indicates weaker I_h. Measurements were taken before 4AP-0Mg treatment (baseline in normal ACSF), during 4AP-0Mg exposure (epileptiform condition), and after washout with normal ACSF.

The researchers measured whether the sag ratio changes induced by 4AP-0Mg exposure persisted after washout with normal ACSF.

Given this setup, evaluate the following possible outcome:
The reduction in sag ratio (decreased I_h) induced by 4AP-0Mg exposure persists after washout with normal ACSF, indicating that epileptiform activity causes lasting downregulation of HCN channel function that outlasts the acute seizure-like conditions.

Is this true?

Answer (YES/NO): NO